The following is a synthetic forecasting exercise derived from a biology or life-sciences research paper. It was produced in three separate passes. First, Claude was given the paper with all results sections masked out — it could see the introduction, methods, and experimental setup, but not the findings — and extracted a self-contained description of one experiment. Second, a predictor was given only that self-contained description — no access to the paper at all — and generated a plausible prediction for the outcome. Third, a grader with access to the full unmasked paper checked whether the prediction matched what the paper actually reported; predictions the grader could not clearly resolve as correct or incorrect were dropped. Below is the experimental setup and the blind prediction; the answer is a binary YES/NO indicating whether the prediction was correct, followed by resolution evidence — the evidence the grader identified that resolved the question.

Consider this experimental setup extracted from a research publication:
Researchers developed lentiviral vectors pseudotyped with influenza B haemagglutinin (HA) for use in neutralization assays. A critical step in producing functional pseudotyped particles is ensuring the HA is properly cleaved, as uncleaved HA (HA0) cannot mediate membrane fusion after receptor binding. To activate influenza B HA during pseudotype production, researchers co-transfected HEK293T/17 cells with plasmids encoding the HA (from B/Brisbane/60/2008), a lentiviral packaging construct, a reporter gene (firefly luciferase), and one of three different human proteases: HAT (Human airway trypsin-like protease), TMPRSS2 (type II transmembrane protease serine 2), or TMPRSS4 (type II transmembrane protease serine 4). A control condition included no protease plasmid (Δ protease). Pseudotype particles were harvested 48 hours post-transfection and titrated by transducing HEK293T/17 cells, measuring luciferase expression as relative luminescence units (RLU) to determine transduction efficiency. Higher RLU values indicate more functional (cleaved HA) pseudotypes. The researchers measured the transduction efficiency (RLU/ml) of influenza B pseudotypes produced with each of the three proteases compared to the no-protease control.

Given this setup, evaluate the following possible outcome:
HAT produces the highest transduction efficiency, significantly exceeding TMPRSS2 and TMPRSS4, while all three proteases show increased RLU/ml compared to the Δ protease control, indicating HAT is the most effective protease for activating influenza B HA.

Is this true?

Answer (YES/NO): NO